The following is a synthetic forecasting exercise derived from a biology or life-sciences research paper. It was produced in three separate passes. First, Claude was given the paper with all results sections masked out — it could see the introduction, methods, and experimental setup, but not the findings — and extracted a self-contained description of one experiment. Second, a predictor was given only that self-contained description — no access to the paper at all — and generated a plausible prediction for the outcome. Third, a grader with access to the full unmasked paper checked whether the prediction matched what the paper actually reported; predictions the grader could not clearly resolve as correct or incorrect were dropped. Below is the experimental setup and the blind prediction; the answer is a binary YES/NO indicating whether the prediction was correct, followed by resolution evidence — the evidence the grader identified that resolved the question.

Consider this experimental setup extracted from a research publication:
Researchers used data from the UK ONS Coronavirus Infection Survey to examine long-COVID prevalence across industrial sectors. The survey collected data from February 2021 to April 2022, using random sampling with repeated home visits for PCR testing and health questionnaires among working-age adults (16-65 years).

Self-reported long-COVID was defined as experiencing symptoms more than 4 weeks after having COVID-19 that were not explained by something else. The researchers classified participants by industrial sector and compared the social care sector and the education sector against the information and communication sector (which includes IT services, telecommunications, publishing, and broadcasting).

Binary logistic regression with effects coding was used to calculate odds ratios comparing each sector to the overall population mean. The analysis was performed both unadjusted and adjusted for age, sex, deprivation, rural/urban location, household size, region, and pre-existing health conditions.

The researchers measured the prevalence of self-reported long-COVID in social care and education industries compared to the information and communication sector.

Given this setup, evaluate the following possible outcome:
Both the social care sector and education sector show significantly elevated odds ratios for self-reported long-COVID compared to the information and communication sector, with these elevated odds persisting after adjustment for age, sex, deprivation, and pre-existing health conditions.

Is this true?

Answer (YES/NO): YES